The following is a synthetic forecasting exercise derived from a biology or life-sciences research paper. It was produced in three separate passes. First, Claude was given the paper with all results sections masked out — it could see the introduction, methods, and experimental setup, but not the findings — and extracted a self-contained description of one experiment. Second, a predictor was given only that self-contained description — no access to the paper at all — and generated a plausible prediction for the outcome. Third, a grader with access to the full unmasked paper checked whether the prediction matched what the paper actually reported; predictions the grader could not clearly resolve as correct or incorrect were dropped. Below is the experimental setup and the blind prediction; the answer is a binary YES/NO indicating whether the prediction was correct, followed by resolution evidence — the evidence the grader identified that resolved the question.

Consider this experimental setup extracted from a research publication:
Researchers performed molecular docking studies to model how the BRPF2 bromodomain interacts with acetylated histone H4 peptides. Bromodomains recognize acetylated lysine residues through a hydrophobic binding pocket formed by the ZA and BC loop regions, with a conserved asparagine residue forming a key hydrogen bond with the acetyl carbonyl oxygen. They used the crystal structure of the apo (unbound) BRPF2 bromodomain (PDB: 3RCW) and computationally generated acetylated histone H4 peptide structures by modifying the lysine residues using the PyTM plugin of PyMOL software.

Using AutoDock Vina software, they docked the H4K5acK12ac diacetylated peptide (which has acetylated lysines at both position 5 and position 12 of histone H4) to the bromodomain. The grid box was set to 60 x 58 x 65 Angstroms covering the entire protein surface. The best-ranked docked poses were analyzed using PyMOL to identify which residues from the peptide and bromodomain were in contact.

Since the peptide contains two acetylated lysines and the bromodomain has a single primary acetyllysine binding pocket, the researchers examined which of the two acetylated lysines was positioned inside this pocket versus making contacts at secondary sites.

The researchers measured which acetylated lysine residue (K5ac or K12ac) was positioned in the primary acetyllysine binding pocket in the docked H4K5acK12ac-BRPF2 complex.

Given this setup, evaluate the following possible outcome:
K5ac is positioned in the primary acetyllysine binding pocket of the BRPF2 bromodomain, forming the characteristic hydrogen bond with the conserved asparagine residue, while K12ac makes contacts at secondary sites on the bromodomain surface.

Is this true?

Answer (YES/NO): YES